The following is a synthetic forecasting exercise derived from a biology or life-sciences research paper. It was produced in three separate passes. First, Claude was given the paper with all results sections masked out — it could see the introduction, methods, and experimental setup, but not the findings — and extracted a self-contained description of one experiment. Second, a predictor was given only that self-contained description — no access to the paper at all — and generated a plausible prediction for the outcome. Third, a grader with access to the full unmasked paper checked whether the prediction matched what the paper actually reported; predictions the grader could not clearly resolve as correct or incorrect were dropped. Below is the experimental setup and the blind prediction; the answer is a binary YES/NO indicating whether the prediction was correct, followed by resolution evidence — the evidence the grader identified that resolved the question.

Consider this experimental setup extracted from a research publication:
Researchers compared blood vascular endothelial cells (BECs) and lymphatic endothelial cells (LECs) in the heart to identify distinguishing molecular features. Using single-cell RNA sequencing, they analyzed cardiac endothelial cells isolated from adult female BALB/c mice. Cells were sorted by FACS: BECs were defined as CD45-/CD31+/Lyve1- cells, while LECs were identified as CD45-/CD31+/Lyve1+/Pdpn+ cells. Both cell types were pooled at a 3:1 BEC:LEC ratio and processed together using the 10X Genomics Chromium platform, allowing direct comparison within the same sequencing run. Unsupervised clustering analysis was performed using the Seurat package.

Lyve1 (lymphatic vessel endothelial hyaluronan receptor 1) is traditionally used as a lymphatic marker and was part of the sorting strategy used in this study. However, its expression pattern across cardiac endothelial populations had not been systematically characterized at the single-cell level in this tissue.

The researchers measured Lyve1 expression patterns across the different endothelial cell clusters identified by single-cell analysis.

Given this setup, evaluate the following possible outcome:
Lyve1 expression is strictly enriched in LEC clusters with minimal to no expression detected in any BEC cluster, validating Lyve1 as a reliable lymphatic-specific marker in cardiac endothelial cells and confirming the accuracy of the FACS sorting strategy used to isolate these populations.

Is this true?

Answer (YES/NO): YES